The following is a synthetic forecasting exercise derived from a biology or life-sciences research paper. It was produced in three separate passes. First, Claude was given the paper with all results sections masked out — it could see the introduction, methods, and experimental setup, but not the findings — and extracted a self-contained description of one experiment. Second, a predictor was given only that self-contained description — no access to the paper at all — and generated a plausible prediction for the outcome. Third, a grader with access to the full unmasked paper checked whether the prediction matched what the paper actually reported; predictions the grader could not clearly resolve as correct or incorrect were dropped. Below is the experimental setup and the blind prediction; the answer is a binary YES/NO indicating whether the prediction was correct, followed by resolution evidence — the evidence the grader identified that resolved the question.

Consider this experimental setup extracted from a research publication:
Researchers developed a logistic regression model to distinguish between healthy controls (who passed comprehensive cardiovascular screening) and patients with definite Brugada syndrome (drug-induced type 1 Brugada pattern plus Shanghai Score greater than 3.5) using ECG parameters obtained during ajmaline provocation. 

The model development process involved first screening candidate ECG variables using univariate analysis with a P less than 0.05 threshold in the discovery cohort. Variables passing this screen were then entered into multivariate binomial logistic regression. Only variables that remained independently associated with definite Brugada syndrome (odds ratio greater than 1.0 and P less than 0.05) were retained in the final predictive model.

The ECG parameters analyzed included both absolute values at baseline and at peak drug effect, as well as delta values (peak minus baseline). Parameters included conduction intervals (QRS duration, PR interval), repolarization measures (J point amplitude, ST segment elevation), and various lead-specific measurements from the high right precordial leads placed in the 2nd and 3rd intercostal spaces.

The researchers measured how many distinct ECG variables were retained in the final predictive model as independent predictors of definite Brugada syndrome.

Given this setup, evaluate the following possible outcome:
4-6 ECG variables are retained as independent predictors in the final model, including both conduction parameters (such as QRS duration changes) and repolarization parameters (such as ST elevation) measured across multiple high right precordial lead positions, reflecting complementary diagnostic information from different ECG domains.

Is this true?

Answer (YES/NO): YES